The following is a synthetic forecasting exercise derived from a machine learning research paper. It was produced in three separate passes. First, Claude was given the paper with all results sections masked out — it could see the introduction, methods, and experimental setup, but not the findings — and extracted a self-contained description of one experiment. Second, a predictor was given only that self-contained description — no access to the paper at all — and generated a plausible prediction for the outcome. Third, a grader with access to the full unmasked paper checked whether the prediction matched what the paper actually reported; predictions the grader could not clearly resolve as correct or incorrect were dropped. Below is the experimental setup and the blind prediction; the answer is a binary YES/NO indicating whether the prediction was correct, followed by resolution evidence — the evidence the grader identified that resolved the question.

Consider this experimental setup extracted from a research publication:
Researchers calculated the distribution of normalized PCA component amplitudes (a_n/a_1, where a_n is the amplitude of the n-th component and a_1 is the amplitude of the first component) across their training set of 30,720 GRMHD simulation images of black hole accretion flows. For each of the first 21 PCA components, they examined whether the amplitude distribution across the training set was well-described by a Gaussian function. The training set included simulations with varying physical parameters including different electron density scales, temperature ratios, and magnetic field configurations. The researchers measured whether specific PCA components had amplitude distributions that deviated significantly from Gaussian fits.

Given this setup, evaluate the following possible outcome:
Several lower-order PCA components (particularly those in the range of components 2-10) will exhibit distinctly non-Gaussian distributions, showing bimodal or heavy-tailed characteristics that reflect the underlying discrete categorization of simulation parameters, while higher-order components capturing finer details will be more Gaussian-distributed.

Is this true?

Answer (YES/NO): NO